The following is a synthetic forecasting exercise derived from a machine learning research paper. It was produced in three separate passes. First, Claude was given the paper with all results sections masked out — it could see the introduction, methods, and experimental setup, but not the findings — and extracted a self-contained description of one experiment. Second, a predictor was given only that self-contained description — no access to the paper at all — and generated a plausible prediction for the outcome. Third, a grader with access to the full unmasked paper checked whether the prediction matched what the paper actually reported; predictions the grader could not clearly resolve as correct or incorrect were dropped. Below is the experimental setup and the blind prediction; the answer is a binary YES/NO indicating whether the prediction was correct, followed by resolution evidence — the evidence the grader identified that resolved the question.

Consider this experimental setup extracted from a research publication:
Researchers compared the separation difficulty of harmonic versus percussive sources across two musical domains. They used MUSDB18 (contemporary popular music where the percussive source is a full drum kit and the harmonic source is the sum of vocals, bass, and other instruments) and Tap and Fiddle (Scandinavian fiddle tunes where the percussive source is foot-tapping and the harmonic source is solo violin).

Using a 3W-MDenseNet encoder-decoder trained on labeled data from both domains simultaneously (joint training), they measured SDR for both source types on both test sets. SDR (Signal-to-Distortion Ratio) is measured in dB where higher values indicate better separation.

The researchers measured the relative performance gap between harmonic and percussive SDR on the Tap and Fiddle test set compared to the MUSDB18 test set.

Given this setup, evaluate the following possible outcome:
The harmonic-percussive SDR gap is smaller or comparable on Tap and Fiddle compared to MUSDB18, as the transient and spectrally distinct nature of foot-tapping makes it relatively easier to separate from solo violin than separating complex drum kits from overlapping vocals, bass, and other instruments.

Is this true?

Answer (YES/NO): NO